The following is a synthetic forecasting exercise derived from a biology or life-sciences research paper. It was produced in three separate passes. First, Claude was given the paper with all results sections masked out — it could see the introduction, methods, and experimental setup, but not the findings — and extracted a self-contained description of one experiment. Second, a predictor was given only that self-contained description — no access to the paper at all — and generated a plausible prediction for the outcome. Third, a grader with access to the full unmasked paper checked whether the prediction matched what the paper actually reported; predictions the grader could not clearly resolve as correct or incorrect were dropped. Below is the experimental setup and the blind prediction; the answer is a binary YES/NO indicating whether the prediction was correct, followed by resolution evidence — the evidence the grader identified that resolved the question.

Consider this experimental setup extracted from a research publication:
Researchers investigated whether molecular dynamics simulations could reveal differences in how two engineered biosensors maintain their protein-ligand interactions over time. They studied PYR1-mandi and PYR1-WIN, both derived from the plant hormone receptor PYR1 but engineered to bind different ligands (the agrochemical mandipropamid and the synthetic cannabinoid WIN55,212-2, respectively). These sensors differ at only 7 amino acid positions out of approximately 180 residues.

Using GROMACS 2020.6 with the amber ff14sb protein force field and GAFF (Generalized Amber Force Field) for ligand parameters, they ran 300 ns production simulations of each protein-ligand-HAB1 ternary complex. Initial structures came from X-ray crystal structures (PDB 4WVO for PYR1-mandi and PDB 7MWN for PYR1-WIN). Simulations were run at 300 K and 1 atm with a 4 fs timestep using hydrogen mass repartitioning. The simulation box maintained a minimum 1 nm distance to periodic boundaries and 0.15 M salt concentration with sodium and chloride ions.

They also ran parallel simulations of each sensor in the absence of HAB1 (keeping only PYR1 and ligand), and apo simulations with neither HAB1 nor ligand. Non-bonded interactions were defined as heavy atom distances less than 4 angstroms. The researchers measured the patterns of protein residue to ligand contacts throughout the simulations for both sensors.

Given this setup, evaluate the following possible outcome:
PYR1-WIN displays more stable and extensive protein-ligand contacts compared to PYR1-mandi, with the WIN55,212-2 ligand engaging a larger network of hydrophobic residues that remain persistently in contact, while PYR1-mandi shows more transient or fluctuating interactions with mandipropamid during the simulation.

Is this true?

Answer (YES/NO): NO